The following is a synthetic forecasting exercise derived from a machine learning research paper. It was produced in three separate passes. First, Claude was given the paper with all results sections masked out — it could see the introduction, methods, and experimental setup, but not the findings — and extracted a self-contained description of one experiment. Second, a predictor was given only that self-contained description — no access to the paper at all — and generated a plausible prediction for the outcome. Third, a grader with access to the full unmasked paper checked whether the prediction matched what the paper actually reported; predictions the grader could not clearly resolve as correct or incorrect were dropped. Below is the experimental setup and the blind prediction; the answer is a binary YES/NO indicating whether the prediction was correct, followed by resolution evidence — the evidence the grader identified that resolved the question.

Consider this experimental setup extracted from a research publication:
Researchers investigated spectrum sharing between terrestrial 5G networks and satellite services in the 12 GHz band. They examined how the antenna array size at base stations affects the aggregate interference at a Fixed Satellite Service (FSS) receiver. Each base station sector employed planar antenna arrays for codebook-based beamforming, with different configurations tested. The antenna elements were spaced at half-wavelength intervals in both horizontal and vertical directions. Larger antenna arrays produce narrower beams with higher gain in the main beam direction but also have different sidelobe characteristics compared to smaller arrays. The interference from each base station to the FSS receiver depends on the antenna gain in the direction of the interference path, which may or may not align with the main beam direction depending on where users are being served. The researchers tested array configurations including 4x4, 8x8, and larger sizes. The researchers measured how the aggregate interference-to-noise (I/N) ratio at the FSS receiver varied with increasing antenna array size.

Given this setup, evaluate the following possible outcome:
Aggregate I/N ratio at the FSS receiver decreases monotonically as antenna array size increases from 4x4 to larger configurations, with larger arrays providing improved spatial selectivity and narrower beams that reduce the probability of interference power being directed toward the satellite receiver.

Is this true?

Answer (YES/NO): NO